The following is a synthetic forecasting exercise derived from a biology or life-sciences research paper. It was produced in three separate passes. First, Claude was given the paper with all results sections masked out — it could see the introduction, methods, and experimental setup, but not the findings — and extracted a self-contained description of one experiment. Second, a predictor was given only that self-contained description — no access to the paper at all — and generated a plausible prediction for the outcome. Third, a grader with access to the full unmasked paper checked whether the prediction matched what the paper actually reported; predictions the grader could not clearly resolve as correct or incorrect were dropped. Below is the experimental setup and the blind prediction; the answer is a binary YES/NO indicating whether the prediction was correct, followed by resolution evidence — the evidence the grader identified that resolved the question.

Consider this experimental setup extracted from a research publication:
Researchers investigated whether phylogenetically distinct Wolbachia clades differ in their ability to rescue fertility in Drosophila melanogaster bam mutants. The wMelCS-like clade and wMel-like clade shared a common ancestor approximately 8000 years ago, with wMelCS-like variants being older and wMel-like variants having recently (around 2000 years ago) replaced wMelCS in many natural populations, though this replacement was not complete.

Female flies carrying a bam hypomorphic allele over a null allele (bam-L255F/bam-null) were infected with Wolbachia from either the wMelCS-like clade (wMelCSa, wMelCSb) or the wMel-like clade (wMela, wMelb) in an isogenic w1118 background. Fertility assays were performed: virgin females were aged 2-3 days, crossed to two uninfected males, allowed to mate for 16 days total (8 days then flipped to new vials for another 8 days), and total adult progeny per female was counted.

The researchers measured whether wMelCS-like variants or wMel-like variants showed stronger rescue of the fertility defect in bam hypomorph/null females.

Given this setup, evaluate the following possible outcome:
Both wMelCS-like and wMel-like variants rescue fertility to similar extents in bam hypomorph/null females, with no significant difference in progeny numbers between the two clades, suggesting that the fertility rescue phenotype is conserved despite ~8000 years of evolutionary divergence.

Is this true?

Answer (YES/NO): NO